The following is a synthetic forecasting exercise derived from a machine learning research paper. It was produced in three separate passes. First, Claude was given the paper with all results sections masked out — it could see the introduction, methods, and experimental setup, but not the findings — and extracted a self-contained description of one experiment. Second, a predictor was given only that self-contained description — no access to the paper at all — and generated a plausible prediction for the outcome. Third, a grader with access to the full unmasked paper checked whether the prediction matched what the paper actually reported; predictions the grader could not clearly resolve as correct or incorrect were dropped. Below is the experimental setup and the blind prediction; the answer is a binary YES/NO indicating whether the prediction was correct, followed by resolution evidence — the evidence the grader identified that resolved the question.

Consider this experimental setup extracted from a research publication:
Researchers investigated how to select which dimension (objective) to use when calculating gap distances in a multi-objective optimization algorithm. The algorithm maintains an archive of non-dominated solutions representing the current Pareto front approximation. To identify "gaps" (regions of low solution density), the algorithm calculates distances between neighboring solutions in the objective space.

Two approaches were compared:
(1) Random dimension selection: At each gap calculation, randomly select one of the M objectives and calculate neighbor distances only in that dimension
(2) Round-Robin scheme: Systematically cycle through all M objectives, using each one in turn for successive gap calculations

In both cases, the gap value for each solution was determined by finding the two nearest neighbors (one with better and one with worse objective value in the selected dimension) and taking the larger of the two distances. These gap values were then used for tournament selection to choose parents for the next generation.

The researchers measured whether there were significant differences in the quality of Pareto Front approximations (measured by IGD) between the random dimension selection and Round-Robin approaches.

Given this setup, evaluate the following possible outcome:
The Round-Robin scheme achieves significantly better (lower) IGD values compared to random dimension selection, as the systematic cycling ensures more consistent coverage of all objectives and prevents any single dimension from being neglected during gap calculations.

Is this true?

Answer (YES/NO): NO